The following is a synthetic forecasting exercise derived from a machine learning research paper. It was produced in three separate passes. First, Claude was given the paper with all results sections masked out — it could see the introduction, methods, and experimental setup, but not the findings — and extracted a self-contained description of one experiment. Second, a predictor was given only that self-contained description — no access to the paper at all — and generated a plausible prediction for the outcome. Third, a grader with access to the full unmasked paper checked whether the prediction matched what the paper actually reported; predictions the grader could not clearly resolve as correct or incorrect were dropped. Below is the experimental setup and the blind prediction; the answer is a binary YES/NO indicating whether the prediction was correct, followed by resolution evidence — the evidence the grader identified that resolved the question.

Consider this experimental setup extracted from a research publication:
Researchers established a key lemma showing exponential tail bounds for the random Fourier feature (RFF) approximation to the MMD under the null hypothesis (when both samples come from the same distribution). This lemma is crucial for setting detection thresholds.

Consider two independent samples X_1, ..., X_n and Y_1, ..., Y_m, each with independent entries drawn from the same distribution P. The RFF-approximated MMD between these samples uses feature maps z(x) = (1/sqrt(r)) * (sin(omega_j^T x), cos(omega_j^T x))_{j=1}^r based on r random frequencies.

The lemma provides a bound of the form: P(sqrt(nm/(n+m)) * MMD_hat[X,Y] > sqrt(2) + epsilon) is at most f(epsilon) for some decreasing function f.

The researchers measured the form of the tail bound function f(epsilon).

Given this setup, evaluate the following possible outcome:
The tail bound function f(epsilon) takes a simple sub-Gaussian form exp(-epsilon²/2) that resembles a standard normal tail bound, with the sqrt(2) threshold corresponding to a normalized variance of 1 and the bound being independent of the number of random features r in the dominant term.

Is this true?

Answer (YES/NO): YES